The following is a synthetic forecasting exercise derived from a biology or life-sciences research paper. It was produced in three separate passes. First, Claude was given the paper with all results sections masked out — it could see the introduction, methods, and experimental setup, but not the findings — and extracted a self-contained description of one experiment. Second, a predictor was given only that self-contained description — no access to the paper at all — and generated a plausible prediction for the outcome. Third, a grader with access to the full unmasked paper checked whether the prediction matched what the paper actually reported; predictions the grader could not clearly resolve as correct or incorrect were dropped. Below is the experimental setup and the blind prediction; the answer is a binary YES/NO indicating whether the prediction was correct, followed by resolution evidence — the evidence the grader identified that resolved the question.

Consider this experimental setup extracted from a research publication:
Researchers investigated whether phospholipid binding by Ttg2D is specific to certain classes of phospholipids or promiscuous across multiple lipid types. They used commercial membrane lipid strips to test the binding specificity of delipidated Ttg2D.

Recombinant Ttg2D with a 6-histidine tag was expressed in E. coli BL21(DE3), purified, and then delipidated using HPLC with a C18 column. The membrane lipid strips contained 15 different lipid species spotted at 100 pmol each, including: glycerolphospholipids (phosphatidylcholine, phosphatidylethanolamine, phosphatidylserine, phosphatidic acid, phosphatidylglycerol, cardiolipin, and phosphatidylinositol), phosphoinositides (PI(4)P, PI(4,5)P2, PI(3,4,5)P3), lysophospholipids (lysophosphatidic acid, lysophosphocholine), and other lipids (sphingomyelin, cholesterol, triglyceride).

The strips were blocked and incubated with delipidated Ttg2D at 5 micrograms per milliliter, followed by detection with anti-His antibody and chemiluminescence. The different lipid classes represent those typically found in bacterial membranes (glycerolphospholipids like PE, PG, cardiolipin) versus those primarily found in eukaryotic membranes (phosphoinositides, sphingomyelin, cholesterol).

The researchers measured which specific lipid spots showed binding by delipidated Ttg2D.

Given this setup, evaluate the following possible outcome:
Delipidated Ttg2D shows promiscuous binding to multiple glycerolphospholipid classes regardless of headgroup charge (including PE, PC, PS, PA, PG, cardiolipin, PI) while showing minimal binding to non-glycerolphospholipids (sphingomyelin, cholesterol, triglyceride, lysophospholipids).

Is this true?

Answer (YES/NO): NO